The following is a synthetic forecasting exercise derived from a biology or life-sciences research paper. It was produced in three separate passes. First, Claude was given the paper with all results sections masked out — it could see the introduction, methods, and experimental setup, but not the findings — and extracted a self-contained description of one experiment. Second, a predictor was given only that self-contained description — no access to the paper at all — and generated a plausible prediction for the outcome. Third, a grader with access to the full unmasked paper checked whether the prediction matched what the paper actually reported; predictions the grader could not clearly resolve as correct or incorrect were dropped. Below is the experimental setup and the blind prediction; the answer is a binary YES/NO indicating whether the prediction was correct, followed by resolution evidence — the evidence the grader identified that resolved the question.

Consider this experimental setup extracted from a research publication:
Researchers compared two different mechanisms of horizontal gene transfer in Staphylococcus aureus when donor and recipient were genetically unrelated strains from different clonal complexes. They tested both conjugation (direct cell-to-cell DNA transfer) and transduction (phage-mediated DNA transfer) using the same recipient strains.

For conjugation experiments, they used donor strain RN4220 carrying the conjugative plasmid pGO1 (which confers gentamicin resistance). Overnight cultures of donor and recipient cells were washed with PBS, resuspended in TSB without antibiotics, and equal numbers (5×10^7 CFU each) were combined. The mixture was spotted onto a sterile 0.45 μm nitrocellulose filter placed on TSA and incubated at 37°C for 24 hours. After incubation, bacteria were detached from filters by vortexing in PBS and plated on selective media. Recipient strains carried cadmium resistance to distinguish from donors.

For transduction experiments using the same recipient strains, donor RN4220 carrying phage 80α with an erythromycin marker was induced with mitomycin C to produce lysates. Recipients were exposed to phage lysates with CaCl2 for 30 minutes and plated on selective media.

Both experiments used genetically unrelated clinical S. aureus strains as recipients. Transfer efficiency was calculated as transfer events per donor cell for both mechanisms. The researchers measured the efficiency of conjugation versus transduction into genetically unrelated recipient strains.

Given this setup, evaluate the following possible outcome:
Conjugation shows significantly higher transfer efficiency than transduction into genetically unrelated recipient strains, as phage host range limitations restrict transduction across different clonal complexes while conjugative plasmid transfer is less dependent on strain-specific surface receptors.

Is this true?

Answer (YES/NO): NO